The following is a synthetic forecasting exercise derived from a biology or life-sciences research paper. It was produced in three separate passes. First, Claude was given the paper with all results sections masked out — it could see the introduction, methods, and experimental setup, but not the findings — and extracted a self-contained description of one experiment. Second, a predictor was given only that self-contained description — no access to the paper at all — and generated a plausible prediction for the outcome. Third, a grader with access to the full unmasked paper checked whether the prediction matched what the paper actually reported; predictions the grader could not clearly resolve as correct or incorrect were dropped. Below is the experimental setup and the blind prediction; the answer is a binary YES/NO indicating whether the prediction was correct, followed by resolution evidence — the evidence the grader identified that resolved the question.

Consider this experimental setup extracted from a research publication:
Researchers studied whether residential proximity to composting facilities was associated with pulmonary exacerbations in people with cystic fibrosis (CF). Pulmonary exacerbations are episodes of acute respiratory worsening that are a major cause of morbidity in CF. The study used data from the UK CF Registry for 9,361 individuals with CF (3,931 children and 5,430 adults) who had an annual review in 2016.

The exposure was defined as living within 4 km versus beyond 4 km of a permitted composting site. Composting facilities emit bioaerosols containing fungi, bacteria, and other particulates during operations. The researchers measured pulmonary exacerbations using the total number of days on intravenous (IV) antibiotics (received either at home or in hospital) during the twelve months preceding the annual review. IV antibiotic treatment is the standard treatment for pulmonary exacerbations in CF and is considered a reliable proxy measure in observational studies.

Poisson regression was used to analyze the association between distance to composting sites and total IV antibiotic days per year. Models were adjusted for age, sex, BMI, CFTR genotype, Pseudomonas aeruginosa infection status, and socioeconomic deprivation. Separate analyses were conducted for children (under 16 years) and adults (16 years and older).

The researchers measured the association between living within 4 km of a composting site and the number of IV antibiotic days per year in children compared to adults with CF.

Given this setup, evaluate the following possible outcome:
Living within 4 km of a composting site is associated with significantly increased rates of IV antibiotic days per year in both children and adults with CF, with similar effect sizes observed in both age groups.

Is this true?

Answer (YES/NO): NO